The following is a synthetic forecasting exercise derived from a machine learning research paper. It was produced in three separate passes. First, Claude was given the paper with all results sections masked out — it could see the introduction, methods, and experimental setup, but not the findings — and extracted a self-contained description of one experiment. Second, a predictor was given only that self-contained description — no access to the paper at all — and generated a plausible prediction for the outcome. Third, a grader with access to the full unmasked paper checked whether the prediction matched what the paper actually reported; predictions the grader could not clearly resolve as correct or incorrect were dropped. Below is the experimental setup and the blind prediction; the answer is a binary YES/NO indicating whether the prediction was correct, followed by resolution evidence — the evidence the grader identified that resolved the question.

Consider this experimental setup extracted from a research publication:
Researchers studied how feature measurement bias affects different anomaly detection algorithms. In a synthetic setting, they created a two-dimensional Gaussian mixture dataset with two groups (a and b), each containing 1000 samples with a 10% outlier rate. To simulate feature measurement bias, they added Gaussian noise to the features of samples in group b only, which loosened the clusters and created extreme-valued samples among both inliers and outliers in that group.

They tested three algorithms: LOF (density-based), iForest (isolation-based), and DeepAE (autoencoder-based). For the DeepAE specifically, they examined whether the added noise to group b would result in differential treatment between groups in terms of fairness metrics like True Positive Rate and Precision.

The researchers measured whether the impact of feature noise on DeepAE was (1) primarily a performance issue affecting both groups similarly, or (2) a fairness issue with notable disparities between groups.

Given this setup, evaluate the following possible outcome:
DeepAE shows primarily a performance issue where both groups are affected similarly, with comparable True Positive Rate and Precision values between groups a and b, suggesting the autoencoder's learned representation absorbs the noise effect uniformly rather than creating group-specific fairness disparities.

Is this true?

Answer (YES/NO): YES